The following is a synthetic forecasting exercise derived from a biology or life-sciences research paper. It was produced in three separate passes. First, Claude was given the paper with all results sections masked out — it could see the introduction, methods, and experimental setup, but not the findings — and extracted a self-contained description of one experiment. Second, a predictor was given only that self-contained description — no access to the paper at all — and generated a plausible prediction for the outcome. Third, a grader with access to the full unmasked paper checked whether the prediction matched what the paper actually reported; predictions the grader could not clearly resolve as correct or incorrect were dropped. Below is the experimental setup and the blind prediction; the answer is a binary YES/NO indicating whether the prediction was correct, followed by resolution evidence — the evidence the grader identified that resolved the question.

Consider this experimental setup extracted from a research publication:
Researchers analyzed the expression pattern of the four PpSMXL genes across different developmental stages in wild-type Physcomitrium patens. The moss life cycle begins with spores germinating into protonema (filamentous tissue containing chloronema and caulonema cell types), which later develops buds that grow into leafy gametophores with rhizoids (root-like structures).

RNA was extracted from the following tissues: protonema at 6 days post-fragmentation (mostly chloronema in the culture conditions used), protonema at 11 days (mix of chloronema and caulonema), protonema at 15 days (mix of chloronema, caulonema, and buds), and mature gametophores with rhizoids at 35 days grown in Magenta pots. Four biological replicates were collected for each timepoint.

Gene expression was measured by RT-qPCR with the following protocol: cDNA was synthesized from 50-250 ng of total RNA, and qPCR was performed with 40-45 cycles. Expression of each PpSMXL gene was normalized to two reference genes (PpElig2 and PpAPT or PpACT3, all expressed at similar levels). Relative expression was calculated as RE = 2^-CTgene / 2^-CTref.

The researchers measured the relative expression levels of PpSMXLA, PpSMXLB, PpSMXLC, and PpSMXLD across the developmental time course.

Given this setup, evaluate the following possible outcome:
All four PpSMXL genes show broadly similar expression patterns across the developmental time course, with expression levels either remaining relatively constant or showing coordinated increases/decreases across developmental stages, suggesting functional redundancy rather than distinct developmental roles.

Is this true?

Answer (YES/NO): YES